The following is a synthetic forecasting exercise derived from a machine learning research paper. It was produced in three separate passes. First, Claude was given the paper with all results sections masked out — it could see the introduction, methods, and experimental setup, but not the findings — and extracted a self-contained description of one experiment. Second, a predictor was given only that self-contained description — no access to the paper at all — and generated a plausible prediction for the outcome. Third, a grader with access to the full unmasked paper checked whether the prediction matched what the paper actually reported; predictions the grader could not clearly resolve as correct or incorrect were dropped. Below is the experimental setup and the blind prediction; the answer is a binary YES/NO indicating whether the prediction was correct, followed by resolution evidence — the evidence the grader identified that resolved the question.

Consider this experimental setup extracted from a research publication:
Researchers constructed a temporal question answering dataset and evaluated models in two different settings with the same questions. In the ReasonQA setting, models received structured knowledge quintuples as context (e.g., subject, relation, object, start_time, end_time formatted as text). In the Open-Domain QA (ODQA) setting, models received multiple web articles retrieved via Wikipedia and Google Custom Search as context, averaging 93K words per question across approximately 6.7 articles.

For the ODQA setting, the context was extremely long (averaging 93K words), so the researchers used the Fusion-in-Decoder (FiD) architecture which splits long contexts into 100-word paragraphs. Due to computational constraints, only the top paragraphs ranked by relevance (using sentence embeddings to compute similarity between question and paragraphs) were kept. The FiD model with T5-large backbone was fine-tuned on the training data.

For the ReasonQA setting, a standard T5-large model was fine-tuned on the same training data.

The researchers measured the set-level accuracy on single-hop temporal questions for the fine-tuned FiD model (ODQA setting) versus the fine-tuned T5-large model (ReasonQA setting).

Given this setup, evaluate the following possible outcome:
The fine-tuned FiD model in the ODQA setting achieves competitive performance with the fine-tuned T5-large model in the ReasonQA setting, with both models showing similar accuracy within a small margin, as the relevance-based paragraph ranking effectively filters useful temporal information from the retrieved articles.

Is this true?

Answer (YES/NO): NO